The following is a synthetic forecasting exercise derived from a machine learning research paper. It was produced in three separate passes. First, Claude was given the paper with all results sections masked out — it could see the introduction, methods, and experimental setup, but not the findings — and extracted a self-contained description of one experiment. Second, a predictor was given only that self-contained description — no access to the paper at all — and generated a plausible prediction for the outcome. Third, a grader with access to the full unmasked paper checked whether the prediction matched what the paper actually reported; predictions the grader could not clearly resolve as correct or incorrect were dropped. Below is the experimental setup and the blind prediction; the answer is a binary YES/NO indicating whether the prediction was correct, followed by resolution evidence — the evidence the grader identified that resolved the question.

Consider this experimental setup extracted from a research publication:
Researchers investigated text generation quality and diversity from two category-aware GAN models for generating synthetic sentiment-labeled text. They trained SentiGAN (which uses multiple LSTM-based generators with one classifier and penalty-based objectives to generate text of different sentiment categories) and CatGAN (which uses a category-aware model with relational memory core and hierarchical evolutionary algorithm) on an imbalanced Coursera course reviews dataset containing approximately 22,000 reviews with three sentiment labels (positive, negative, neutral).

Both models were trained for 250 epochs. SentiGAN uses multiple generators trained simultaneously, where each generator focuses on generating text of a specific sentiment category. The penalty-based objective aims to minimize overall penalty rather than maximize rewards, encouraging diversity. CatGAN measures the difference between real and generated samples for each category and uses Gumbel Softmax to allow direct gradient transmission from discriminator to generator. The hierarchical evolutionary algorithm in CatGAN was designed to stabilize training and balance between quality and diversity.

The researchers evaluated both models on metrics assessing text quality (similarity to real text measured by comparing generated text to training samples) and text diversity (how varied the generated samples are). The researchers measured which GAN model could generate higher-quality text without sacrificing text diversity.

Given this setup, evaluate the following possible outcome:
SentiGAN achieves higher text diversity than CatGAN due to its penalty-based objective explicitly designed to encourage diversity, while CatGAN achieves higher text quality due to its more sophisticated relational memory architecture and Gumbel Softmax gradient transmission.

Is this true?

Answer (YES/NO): NO